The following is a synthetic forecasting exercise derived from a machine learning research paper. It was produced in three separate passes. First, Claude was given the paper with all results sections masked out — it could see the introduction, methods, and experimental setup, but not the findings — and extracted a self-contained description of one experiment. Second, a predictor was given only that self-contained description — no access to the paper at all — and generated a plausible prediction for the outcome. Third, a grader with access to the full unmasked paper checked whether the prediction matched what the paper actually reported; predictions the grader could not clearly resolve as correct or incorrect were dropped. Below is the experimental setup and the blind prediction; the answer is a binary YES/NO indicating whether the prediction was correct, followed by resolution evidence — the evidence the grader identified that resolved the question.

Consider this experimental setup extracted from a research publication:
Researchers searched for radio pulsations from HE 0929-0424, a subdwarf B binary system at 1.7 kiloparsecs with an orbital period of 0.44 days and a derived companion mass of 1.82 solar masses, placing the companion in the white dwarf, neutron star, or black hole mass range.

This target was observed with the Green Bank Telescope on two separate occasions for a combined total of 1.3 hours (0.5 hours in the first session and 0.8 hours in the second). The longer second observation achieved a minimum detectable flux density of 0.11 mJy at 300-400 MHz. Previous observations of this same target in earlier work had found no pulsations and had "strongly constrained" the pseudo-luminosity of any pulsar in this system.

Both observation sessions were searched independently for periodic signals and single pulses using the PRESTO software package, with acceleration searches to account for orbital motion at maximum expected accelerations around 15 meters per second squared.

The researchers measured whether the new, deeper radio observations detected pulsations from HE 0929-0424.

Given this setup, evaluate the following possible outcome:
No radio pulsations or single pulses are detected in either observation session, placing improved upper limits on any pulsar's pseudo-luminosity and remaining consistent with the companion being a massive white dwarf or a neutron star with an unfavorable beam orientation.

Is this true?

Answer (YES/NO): YES